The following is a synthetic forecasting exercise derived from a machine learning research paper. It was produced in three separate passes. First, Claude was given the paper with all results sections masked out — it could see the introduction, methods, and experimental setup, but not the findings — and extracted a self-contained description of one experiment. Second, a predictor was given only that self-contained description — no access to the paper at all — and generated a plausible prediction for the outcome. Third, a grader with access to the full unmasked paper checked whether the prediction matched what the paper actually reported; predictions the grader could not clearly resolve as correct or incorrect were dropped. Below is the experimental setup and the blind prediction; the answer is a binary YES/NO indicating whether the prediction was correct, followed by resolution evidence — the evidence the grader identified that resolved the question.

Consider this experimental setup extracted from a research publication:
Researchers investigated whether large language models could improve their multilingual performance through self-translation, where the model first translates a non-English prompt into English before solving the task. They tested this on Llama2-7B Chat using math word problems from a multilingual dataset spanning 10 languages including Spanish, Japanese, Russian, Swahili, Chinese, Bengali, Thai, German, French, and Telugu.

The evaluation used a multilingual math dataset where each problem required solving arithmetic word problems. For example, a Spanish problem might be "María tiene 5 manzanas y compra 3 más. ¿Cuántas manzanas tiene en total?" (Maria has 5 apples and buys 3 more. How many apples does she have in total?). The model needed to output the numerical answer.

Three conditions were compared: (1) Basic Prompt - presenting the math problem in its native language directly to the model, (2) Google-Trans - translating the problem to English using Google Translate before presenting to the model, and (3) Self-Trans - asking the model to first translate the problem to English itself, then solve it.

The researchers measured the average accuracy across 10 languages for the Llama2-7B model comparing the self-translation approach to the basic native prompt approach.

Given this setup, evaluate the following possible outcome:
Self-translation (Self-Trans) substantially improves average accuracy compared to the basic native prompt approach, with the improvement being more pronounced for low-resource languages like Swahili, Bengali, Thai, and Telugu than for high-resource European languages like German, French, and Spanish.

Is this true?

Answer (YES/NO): NO